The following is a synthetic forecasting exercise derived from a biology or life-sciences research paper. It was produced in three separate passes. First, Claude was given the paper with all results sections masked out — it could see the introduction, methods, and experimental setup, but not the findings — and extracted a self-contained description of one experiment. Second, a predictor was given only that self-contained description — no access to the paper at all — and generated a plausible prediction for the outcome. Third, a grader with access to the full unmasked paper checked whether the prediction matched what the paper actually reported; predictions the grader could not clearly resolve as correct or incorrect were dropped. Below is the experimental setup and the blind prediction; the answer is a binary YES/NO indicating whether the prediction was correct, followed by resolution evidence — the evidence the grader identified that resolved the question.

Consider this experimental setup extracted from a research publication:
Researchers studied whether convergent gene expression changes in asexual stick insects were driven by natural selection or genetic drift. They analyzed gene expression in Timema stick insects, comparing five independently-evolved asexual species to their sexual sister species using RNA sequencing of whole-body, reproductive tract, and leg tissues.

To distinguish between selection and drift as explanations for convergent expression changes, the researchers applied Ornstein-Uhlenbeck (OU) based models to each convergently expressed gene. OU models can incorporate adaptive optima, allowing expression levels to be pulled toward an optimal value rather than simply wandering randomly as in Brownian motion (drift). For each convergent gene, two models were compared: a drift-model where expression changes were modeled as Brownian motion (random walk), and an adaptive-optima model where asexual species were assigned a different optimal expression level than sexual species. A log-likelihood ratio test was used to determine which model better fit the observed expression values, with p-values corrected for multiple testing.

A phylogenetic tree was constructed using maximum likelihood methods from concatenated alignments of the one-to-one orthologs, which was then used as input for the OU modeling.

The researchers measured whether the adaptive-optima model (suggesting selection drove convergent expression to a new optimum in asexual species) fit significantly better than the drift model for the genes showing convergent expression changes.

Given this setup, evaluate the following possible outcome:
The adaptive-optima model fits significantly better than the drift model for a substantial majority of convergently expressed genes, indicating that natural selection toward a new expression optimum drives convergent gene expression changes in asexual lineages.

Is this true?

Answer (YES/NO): YES